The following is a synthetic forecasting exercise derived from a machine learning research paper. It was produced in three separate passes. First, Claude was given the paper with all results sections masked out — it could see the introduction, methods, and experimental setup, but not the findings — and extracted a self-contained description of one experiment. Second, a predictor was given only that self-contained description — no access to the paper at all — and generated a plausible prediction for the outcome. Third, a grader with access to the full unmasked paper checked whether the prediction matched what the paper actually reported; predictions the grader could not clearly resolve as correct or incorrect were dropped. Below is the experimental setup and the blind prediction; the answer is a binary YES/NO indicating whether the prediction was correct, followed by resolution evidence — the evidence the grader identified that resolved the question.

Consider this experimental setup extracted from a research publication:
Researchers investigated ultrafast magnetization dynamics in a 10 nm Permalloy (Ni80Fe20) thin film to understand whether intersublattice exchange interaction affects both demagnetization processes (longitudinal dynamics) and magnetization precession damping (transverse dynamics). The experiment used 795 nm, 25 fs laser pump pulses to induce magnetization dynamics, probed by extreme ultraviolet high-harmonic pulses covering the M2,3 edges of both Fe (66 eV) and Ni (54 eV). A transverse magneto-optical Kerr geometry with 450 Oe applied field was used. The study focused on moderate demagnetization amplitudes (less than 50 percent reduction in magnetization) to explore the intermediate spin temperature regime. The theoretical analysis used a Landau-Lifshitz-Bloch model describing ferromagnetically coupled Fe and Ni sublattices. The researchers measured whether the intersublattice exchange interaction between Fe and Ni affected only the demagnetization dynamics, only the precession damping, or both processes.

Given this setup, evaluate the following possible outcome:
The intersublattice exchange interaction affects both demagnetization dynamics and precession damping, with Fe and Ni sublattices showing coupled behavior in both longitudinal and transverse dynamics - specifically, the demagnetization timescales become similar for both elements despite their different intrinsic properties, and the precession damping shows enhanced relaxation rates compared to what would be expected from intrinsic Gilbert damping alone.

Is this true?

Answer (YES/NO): NO